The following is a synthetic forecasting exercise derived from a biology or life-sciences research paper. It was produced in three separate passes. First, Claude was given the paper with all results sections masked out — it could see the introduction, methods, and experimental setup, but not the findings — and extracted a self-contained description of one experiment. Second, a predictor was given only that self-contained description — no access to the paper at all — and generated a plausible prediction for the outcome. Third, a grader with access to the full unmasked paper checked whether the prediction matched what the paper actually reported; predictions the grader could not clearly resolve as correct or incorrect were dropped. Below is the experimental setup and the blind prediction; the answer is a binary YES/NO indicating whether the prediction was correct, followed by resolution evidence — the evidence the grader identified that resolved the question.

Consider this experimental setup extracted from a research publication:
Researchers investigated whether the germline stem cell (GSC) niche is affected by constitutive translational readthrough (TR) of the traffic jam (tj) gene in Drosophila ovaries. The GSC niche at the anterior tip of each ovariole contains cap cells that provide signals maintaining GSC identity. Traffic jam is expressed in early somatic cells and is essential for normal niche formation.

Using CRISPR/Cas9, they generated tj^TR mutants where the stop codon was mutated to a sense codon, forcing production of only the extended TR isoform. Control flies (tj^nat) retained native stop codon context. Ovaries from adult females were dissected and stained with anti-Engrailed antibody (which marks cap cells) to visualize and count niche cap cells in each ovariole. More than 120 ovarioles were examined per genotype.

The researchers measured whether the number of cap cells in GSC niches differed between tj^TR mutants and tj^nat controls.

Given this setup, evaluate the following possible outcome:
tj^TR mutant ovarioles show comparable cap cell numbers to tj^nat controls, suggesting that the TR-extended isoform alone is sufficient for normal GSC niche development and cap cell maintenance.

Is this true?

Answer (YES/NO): NO